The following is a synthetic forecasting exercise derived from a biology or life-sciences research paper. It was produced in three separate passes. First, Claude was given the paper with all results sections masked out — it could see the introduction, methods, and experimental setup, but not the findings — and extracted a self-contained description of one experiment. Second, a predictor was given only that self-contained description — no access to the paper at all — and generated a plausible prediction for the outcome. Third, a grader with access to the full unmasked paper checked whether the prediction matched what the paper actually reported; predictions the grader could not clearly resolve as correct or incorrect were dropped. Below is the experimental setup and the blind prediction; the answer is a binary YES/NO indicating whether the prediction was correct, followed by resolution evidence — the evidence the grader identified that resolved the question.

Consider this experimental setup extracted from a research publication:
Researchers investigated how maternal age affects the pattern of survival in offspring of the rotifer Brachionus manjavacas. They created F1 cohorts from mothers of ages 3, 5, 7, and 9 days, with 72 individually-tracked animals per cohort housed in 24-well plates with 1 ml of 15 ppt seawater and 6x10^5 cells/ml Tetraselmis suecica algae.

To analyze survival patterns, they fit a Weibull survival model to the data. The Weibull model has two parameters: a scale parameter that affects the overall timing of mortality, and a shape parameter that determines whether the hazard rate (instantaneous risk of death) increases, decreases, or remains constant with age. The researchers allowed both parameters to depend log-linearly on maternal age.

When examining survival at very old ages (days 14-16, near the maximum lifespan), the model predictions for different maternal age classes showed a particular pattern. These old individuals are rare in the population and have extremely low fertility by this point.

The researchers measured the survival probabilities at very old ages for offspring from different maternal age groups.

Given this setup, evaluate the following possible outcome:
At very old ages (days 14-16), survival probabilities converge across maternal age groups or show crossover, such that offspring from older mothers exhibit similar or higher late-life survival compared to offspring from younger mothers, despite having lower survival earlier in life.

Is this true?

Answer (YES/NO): YES